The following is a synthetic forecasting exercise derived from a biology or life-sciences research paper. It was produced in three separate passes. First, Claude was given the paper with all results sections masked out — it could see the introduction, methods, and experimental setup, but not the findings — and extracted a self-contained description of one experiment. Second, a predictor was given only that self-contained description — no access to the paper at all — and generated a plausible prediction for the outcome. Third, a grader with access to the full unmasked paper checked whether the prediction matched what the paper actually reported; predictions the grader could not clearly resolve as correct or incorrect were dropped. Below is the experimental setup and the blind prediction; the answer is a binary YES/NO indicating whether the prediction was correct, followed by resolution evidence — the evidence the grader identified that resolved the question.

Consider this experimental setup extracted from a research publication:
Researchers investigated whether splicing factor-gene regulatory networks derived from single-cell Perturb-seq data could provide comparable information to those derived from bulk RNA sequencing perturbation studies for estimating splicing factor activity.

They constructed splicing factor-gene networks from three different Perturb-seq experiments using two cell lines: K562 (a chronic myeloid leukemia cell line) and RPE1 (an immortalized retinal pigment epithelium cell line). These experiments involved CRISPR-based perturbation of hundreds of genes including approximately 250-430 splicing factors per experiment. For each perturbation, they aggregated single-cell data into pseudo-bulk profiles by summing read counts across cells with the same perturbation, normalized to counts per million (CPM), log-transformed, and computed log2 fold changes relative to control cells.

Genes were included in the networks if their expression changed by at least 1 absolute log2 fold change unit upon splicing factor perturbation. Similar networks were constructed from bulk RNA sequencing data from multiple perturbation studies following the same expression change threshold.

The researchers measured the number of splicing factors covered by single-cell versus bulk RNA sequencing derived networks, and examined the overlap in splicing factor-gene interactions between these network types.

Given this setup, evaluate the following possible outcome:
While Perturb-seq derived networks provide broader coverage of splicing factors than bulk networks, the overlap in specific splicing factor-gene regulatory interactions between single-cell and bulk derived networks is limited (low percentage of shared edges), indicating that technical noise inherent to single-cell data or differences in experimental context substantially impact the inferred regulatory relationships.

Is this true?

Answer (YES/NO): NO